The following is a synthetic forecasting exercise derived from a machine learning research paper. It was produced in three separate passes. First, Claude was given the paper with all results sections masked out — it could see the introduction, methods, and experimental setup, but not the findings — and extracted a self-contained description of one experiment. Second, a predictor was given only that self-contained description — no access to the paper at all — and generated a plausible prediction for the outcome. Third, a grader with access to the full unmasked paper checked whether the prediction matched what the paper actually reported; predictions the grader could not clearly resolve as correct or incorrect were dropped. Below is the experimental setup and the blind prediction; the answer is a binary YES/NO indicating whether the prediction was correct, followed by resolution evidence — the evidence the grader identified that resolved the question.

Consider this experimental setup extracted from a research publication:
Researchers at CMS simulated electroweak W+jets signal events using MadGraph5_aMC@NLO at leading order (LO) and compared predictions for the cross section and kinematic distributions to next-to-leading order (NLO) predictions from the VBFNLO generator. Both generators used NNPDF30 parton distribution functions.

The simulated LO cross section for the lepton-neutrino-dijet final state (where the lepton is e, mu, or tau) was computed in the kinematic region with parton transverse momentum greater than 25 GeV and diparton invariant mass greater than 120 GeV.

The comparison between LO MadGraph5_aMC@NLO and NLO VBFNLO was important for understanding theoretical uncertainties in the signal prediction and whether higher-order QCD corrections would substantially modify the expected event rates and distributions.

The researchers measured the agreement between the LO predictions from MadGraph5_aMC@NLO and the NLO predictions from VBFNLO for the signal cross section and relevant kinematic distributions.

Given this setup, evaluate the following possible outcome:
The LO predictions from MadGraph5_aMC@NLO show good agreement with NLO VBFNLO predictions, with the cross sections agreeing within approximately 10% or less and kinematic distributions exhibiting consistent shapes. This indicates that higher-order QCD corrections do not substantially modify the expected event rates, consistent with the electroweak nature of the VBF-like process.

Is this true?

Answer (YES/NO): YES